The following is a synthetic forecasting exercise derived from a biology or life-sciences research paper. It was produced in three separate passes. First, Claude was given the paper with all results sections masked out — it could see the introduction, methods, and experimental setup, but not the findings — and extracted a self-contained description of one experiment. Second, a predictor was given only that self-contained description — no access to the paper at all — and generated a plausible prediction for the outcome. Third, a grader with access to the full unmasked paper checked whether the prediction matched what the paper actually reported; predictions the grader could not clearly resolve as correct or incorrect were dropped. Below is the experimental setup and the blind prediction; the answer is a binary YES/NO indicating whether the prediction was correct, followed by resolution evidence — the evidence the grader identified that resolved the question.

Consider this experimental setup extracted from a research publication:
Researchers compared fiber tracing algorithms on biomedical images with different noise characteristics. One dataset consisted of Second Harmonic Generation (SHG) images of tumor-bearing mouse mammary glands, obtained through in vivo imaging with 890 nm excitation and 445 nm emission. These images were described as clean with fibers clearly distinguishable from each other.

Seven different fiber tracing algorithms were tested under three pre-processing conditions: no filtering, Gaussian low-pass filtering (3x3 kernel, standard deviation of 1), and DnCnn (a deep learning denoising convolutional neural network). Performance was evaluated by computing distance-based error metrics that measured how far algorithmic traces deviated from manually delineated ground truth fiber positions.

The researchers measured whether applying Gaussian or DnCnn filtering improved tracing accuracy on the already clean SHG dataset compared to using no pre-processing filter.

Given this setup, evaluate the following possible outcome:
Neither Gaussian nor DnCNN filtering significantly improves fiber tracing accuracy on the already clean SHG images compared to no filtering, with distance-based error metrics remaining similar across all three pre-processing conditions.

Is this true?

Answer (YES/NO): NO